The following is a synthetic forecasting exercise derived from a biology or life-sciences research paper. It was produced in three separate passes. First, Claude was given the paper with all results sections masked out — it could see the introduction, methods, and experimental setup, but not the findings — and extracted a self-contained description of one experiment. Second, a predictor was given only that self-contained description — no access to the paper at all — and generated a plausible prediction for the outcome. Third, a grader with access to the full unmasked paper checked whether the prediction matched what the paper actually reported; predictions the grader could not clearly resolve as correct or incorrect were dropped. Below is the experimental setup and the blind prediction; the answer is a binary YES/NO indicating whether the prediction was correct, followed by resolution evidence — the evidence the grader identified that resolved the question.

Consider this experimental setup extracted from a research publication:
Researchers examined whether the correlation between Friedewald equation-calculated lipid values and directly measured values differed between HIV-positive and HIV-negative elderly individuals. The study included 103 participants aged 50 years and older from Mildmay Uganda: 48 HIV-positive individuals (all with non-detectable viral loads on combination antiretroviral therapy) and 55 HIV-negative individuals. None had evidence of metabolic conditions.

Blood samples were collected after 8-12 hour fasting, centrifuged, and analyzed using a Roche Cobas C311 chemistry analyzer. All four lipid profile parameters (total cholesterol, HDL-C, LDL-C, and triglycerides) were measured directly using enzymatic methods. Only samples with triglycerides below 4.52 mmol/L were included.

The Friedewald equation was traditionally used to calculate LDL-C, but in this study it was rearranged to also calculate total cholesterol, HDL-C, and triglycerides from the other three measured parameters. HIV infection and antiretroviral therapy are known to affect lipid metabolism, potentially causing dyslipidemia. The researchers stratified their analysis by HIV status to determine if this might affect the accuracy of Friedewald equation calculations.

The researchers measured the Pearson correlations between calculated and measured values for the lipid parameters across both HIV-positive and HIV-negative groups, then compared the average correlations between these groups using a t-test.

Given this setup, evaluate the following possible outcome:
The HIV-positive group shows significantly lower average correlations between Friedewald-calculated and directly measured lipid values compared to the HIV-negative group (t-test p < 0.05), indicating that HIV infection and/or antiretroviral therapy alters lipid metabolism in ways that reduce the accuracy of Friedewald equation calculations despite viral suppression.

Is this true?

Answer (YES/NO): NO